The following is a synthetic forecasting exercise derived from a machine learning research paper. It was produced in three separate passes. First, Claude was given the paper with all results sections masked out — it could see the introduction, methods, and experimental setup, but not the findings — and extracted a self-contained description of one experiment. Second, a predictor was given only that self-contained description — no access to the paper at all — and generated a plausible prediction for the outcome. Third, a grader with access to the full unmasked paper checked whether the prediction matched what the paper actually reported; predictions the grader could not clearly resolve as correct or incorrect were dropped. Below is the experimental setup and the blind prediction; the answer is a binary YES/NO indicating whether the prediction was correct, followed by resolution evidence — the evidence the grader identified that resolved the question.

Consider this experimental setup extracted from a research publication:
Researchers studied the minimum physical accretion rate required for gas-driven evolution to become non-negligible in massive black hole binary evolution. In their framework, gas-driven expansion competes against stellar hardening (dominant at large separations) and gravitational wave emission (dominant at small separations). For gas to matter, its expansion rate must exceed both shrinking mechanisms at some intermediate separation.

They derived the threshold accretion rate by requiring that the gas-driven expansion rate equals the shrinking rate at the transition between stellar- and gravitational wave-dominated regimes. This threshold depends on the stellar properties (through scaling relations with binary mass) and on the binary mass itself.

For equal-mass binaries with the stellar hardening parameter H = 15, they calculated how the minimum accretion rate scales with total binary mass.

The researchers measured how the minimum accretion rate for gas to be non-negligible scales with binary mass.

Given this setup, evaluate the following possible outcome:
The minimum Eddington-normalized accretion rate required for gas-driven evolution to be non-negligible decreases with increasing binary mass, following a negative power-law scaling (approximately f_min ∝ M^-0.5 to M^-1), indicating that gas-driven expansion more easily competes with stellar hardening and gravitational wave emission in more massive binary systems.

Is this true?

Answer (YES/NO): NO